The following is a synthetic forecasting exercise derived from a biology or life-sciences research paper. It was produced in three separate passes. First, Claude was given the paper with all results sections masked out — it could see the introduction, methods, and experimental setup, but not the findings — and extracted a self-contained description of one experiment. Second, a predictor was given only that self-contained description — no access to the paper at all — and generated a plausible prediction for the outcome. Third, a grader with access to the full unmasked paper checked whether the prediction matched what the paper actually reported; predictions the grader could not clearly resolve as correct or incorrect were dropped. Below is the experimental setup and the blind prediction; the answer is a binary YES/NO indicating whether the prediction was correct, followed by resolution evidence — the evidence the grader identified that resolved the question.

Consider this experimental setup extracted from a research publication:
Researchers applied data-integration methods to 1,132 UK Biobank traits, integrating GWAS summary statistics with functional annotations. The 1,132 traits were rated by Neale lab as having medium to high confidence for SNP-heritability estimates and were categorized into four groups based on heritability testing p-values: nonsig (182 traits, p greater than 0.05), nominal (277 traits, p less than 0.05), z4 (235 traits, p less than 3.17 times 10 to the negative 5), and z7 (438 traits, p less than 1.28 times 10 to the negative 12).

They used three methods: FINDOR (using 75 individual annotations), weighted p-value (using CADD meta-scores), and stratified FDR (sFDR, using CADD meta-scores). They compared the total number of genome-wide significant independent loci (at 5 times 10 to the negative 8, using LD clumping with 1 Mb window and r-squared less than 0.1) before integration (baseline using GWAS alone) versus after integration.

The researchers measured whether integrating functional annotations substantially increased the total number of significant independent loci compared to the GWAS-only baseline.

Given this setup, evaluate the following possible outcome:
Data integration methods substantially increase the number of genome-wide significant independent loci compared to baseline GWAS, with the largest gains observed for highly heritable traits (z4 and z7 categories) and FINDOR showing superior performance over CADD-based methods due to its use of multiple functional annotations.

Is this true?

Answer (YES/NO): NO